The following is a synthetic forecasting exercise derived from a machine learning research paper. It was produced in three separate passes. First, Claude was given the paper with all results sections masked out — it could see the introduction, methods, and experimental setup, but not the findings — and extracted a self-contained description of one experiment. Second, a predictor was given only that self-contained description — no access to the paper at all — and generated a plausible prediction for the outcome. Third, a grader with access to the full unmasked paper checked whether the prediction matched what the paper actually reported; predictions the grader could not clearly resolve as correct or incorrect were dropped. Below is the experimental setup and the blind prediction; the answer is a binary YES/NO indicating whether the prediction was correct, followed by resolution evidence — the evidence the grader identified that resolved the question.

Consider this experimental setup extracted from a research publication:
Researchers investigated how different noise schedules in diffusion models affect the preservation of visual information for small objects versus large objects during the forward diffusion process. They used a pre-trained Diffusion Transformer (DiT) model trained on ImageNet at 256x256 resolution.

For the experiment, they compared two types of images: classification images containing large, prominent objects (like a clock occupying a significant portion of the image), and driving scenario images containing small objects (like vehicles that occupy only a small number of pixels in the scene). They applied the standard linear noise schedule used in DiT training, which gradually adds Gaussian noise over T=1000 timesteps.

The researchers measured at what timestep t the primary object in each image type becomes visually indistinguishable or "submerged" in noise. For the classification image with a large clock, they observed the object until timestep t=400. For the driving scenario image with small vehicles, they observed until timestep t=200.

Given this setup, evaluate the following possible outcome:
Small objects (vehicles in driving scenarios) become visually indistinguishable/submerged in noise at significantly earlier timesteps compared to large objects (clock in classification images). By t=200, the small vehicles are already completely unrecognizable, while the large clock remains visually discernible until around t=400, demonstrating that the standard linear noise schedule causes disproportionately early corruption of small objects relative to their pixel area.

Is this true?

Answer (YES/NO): YES